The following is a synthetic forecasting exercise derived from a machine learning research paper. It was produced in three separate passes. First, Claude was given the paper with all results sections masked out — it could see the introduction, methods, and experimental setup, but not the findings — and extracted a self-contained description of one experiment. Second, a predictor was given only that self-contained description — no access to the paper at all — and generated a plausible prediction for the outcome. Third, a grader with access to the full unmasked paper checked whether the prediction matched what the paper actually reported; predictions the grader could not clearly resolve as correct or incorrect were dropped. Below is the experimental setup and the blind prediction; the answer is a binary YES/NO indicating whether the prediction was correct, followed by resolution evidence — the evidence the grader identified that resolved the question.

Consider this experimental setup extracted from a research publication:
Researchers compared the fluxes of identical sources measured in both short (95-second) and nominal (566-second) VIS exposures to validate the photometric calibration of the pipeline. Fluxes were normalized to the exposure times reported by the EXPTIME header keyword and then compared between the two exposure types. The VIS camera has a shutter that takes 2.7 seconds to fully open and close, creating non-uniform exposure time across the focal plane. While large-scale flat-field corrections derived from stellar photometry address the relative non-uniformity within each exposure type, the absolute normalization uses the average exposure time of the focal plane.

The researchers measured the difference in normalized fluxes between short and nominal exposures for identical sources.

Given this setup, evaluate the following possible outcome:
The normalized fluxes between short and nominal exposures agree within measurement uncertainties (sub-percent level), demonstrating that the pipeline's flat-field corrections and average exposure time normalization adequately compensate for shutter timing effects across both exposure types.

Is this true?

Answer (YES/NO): NO